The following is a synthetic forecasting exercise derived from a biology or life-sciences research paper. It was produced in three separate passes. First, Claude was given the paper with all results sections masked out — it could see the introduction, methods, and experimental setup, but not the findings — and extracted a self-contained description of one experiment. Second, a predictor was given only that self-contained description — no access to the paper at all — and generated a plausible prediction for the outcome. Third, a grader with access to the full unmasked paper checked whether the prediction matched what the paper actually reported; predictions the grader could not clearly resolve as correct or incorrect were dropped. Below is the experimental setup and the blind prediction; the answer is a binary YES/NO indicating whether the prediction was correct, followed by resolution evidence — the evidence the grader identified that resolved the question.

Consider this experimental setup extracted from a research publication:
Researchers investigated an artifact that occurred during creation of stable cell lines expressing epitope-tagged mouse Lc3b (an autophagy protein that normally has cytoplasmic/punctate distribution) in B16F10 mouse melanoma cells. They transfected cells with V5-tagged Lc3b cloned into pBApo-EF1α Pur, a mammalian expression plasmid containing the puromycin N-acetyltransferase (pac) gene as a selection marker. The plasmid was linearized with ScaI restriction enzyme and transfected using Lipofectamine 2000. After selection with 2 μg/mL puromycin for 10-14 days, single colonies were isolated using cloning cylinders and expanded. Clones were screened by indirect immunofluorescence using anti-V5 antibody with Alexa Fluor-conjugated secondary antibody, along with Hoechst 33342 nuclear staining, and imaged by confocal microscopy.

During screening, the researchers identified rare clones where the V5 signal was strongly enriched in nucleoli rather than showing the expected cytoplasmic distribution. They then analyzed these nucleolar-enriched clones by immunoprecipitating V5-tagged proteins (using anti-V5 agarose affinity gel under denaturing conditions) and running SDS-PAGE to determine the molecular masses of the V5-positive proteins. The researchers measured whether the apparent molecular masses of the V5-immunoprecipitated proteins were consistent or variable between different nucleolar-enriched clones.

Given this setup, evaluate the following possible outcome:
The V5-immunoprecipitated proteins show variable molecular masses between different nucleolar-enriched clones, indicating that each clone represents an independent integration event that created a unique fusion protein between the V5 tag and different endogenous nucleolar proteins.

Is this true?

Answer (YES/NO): NO